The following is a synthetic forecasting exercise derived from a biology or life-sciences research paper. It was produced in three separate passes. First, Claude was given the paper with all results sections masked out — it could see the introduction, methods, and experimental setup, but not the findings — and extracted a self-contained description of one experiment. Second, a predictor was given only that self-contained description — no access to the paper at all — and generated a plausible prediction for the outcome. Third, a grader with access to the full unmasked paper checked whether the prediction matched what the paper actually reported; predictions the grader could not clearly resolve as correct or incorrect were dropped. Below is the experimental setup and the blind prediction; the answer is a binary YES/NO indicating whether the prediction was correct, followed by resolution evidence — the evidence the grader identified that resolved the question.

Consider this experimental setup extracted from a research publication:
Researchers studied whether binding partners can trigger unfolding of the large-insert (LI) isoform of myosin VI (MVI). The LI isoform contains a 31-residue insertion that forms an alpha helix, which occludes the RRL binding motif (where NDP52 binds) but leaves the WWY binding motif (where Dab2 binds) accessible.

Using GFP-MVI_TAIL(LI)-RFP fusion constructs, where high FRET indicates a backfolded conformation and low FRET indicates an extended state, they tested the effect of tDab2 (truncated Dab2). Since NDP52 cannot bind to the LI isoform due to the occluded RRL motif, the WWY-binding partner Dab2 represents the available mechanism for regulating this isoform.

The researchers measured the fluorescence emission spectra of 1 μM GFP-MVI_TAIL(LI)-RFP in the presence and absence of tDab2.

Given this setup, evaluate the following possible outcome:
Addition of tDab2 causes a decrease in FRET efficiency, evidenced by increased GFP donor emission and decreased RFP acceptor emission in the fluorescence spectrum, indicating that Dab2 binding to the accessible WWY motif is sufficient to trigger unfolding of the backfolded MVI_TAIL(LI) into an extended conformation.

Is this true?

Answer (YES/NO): YES